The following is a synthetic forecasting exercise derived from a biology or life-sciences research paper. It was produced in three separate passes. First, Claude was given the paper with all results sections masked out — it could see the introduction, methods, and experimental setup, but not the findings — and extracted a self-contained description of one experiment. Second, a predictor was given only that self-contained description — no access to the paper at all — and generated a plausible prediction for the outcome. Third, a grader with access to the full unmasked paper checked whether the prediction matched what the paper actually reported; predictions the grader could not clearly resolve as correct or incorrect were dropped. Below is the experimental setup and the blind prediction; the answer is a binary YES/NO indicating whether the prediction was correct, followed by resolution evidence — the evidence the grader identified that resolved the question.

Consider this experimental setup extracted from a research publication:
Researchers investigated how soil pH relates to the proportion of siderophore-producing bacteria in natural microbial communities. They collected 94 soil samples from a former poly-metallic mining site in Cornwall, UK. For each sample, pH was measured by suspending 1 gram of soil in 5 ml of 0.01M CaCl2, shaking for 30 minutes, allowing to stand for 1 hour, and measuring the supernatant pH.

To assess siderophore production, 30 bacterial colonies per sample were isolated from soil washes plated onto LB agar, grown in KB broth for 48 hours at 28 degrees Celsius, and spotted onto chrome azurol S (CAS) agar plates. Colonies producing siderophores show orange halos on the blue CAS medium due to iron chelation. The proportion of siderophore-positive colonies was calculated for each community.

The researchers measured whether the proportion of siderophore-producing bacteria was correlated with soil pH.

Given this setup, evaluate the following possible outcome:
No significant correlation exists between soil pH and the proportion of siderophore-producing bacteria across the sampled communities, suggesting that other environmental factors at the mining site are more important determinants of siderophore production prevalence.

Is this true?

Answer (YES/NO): NO